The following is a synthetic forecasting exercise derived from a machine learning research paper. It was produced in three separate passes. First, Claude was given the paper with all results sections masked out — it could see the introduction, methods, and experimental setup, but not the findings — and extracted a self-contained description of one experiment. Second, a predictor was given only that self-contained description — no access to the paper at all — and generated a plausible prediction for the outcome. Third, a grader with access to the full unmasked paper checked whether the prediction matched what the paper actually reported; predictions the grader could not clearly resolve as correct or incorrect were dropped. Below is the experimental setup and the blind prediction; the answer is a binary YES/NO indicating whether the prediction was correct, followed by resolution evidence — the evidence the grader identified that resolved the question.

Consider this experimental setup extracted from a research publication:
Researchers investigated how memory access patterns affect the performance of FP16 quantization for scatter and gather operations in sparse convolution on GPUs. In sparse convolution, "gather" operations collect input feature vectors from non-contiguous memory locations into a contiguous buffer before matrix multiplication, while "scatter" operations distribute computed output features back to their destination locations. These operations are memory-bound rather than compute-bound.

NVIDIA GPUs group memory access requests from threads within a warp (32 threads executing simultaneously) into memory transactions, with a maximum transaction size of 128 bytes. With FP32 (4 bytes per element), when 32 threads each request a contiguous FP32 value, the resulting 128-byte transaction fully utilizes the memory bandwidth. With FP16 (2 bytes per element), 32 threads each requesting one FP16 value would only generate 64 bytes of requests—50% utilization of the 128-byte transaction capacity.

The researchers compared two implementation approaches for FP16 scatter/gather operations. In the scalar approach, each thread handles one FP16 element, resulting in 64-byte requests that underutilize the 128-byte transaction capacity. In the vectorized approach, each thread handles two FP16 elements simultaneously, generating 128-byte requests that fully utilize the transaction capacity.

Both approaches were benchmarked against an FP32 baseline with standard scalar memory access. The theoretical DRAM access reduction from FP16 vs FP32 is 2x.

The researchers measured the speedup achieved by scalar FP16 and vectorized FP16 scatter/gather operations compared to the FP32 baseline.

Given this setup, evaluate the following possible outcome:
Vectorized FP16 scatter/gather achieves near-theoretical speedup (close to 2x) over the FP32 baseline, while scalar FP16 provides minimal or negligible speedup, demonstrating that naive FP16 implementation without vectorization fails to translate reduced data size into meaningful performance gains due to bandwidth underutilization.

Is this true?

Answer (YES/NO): NO